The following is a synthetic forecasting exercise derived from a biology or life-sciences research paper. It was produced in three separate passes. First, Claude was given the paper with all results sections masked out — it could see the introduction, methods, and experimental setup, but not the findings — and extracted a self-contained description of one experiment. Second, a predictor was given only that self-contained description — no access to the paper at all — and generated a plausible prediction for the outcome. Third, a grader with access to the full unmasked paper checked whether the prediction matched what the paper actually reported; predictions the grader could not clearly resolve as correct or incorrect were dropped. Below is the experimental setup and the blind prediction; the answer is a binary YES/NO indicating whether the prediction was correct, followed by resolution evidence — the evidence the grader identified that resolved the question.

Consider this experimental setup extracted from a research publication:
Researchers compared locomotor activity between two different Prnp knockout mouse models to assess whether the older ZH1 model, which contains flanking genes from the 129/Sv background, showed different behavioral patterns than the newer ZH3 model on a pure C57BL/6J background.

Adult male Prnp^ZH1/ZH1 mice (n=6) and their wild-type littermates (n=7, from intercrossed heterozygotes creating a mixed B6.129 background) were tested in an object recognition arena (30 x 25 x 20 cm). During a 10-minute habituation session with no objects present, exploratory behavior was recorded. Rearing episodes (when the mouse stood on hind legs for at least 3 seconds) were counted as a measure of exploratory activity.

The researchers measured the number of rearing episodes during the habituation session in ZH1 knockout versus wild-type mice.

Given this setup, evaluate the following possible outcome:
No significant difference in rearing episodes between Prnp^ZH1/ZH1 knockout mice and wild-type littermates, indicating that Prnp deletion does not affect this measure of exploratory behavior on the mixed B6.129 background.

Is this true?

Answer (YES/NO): NO